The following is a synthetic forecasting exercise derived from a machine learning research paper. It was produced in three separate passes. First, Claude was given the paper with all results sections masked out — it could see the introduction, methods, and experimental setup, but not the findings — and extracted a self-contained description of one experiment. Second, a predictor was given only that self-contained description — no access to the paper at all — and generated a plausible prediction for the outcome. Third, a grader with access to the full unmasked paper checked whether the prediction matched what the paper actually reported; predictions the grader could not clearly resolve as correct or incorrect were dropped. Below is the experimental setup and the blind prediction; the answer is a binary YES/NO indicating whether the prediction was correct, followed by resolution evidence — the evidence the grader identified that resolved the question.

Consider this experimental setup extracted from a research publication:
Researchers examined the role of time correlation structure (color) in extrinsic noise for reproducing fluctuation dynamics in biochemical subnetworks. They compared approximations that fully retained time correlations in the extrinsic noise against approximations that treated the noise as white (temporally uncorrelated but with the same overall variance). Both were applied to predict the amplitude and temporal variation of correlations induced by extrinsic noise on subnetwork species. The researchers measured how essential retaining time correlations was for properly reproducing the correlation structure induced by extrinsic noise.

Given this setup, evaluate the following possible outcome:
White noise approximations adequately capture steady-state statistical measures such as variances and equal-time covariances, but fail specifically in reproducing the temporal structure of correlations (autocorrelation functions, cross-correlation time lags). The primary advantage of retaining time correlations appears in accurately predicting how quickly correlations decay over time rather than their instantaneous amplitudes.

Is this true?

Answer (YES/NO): NO